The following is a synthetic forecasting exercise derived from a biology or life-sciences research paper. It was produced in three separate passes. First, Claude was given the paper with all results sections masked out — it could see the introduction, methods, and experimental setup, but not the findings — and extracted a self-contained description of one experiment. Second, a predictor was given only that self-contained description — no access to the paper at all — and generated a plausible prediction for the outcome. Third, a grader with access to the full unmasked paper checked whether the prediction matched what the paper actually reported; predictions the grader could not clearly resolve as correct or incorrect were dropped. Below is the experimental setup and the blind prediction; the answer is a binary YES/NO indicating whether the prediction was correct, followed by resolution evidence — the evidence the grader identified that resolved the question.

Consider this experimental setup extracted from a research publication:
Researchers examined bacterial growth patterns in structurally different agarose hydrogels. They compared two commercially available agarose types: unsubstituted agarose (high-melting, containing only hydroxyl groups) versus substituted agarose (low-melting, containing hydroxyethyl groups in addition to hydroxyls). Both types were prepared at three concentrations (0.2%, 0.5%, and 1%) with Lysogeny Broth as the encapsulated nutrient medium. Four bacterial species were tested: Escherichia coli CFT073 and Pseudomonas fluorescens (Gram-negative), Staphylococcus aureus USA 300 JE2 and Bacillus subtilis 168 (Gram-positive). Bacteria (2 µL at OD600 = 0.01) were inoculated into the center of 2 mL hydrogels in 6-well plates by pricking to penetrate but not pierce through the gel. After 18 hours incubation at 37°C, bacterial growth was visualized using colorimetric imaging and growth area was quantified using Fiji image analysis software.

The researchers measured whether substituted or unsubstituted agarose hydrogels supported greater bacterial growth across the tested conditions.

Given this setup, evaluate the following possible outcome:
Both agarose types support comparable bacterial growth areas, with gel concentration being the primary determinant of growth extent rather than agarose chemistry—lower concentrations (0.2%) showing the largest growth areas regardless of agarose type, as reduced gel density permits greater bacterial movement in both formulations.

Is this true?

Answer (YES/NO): NO